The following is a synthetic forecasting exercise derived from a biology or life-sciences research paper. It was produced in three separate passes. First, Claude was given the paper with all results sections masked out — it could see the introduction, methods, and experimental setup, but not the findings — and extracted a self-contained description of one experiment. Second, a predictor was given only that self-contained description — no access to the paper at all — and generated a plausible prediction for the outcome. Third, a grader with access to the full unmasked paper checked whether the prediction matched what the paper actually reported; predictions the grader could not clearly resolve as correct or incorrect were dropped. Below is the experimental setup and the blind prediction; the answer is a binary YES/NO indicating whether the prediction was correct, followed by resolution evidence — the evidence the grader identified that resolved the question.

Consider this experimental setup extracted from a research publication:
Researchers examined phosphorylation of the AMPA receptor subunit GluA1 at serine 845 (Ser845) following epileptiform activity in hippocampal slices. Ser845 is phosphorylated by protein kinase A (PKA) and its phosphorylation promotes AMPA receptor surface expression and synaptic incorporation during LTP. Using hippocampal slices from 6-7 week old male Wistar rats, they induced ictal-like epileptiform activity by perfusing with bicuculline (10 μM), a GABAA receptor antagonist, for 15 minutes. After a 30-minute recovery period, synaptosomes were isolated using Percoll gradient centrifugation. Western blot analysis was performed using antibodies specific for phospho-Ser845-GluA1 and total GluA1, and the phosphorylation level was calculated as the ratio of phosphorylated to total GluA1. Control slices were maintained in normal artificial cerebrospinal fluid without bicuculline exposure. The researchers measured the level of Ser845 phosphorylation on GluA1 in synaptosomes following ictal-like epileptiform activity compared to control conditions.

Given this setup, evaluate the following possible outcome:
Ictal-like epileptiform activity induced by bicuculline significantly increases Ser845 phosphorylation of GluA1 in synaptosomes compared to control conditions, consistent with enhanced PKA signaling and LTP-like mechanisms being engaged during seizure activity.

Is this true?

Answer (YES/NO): NO